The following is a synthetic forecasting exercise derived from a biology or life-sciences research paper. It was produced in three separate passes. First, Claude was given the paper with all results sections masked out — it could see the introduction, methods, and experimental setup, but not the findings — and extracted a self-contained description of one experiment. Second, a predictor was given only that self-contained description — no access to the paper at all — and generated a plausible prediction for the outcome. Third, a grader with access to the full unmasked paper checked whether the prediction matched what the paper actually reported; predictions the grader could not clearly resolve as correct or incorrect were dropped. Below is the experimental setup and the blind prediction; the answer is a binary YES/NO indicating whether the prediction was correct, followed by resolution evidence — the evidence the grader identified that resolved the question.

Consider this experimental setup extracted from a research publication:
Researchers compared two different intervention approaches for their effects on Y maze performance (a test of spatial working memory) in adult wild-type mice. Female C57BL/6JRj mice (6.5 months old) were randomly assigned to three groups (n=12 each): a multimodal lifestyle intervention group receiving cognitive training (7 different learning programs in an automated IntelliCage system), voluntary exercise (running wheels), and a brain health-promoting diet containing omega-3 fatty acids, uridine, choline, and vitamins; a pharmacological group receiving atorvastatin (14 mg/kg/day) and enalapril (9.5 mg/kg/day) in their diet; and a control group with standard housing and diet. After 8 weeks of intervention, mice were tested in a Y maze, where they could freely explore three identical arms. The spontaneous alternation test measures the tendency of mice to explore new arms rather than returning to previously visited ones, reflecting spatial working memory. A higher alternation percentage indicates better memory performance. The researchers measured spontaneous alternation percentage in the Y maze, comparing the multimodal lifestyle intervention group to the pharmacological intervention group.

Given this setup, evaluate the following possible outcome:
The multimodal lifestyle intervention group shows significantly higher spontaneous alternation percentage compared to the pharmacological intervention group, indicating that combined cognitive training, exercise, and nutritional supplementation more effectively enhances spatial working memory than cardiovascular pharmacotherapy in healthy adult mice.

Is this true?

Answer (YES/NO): NO